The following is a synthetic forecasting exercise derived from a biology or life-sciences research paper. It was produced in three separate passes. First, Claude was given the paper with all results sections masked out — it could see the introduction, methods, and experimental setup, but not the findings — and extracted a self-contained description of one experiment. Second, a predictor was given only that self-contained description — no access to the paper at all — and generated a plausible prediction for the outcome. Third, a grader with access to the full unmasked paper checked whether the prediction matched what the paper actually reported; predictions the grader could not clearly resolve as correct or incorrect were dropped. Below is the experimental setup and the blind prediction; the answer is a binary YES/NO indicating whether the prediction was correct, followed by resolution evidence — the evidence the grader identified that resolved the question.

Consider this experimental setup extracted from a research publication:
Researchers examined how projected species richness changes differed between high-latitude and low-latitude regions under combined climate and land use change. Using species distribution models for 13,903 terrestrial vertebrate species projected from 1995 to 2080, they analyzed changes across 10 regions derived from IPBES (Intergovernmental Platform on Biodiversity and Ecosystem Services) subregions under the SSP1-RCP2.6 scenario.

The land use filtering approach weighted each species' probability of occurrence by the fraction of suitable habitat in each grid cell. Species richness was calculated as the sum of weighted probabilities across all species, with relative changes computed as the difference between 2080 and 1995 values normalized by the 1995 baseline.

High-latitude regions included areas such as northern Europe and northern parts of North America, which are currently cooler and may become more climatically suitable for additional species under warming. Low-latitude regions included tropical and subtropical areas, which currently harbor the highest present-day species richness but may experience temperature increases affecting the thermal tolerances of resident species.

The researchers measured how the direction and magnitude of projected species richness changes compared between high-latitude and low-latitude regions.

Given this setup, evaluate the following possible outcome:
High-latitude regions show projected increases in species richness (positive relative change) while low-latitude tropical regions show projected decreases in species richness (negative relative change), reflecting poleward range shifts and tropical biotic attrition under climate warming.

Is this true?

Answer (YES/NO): YES